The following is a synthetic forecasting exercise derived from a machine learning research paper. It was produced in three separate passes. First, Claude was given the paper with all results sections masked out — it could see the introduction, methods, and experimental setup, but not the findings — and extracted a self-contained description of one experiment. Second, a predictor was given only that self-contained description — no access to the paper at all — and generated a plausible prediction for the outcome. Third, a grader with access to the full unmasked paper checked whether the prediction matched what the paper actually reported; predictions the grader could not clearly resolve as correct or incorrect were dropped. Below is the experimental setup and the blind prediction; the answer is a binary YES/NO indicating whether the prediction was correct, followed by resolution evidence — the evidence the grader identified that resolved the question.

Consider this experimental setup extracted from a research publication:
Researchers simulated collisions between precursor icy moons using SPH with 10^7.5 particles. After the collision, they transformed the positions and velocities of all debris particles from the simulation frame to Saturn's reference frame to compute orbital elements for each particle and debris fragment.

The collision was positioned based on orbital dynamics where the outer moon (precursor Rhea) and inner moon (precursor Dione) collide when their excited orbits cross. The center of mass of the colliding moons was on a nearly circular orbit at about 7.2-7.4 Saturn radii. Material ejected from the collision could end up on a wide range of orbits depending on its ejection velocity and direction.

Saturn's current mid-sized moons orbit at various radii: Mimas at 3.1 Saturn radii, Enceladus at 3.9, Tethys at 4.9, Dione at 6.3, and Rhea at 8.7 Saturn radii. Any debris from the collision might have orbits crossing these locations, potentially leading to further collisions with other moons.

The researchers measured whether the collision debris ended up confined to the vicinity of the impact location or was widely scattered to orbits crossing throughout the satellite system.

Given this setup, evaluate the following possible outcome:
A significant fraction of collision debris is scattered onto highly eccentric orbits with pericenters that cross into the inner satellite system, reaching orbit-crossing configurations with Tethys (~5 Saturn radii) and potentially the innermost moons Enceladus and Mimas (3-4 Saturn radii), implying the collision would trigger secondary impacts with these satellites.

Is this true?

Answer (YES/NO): YES